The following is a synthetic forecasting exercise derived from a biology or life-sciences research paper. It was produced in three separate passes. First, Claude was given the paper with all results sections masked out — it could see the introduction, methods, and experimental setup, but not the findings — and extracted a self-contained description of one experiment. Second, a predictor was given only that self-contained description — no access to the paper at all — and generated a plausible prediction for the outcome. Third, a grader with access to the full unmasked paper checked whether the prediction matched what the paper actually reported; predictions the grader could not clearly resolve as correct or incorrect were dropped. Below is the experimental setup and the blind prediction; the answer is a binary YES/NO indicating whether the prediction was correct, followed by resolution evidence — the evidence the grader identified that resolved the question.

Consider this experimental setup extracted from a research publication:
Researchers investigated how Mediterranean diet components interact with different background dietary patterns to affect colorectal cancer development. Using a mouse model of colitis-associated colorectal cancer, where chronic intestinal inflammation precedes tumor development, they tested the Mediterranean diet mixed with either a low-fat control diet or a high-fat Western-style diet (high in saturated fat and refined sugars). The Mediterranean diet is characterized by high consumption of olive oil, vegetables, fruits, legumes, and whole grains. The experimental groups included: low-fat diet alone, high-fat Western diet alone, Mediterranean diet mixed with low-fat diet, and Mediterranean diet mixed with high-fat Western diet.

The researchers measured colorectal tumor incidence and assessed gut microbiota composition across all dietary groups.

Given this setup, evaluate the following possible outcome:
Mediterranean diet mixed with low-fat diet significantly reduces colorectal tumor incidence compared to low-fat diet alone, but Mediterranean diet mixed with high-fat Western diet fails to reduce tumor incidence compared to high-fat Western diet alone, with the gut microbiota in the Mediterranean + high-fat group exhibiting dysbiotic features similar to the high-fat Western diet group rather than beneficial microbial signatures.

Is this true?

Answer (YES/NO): NO